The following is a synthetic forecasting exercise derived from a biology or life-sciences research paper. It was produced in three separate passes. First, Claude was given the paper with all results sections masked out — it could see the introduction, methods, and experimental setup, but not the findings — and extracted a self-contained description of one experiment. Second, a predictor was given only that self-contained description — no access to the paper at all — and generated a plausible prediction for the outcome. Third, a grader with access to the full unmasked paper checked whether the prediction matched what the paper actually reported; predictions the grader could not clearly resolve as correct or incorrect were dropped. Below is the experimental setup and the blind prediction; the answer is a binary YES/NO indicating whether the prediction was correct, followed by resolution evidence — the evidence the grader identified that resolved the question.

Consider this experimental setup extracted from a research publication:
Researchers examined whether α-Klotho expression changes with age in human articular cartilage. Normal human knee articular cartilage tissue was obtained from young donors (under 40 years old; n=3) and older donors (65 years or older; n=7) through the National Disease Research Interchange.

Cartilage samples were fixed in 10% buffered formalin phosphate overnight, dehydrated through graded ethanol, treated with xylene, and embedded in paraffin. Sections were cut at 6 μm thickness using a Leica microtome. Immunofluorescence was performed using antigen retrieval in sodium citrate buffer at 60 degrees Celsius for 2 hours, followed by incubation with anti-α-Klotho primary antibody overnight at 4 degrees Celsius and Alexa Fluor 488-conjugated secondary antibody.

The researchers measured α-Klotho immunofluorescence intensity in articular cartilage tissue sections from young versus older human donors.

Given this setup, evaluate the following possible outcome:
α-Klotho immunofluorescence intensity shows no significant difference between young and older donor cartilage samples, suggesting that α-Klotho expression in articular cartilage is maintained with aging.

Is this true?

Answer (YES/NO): NO